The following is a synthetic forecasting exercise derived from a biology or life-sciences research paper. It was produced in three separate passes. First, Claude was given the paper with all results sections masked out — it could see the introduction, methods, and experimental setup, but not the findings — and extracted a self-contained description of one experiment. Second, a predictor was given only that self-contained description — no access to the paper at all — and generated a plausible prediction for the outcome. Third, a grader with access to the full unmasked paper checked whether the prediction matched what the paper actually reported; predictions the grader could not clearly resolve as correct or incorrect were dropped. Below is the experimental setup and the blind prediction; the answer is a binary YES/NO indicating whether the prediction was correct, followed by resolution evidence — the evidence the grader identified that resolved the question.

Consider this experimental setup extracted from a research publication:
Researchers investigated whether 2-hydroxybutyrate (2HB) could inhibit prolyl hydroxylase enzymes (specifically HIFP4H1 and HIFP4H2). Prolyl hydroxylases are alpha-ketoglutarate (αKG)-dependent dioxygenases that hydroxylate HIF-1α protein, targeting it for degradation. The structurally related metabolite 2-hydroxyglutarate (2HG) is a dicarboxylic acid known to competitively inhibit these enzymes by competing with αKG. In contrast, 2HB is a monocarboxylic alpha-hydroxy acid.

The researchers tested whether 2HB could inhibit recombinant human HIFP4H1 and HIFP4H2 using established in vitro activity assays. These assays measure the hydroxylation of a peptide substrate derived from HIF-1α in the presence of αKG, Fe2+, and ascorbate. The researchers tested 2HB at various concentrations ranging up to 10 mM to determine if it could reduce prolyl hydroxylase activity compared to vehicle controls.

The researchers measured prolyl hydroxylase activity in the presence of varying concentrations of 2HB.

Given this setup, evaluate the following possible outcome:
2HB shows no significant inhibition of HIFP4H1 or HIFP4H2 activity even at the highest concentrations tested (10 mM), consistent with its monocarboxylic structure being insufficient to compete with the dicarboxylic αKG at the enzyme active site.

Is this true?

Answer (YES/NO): YES